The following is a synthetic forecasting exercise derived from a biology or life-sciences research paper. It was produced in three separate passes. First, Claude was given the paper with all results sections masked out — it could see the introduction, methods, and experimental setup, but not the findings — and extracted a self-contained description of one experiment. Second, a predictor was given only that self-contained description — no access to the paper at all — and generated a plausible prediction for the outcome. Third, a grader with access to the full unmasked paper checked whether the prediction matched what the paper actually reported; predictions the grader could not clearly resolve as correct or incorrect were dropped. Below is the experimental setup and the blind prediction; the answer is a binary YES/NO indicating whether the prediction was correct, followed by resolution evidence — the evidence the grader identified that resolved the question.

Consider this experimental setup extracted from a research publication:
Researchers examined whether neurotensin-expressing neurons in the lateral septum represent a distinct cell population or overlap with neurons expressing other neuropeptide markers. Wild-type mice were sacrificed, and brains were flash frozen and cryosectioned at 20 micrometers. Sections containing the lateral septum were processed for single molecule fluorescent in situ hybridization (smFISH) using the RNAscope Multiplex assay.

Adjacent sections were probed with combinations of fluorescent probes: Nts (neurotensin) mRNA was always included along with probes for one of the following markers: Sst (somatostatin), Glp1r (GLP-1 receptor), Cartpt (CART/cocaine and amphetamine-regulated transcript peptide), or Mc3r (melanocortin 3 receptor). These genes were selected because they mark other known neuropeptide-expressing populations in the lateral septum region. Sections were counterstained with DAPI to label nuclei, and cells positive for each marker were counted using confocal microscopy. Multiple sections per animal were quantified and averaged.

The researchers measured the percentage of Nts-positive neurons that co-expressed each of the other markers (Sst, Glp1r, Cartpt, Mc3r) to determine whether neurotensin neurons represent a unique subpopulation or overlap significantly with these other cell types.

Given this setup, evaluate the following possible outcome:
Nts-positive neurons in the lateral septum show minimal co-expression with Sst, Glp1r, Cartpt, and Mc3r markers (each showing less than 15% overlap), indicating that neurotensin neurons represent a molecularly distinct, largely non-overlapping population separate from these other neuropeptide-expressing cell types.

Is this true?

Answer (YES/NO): NO